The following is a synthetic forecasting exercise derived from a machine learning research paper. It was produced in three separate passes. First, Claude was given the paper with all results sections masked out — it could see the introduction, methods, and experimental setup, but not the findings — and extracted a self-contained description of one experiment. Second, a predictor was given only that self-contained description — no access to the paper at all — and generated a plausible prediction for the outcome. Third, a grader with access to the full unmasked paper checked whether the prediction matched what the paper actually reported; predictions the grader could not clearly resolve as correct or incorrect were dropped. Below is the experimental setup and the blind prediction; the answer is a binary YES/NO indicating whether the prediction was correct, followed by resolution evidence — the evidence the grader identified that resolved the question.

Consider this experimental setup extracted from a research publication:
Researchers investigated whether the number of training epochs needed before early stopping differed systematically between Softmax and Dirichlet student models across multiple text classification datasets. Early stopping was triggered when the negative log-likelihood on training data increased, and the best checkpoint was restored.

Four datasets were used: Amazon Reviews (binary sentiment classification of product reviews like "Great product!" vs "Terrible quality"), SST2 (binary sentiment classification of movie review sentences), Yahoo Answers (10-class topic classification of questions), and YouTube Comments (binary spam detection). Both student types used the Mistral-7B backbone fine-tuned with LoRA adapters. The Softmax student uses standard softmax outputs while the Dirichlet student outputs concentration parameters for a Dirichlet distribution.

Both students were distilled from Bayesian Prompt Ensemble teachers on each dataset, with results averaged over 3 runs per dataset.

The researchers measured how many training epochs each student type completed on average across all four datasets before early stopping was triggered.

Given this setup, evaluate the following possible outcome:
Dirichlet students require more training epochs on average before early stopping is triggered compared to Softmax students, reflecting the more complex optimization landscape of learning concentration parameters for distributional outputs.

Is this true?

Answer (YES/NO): YES